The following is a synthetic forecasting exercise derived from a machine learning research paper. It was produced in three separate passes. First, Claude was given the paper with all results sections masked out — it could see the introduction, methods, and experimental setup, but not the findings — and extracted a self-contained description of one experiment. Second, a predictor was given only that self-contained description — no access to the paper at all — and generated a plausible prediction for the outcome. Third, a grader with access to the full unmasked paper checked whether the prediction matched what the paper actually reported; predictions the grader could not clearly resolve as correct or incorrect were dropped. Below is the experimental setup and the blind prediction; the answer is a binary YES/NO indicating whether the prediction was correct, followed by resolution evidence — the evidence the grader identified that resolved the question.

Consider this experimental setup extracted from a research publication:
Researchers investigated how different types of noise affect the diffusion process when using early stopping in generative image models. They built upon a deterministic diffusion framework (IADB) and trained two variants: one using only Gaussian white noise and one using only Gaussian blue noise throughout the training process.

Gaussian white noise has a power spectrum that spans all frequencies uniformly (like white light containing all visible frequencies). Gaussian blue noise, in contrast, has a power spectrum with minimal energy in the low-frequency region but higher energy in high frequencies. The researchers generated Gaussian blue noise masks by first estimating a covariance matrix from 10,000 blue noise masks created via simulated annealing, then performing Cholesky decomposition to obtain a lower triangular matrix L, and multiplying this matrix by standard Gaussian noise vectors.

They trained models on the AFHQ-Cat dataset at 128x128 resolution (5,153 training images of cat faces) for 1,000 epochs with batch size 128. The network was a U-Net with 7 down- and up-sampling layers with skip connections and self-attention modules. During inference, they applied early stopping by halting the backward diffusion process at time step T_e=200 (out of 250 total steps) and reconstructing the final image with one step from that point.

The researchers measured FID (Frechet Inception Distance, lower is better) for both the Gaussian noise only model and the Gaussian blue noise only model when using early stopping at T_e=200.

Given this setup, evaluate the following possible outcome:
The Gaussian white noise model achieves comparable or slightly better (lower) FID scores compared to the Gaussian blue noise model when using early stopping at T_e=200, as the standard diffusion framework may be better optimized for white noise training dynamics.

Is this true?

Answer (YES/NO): NO